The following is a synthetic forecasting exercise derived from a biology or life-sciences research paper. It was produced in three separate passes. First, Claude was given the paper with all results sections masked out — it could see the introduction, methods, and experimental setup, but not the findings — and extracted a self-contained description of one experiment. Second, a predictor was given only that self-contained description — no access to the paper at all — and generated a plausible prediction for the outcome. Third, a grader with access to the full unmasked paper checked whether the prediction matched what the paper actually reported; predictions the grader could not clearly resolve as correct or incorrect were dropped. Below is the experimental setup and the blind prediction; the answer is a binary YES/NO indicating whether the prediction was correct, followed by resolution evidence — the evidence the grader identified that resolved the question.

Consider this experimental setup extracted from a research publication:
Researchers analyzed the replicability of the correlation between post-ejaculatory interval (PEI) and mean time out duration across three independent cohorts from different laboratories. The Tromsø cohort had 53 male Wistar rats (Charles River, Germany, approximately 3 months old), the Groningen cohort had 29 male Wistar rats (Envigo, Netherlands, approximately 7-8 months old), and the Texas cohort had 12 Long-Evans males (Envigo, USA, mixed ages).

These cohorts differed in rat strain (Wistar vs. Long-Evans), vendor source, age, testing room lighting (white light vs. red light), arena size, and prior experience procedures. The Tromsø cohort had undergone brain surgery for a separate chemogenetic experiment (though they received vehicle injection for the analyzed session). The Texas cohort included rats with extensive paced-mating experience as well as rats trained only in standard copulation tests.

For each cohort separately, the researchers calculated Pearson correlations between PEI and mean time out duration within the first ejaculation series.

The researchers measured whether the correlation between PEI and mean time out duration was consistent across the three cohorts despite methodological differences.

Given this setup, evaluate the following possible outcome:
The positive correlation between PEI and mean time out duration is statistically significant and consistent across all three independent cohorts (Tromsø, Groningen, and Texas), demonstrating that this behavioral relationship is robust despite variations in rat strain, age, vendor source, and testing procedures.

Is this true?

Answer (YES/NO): YES